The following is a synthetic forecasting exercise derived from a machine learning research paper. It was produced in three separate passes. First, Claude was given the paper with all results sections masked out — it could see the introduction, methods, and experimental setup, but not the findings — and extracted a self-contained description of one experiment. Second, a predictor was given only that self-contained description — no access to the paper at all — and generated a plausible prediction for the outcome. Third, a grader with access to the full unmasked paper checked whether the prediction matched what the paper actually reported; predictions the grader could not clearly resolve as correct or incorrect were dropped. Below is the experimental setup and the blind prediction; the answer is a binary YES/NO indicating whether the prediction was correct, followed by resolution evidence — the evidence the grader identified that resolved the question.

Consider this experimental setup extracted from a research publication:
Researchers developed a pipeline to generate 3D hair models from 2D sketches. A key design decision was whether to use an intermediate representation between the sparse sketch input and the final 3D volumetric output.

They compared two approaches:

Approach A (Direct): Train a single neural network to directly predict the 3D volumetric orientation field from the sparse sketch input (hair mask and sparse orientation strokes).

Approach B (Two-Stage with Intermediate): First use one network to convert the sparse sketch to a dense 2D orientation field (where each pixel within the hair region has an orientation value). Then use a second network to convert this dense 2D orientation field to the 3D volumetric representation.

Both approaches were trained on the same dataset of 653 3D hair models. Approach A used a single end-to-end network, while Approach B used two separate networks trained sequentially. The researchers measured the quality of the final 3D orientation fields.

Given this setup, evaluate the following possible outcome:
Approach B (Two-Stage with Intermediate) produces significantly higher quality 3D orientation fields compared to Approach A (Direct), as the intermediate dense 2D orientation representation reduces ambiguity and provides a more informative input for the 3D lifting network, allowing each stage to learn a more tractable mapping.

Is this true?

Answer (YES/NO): YES